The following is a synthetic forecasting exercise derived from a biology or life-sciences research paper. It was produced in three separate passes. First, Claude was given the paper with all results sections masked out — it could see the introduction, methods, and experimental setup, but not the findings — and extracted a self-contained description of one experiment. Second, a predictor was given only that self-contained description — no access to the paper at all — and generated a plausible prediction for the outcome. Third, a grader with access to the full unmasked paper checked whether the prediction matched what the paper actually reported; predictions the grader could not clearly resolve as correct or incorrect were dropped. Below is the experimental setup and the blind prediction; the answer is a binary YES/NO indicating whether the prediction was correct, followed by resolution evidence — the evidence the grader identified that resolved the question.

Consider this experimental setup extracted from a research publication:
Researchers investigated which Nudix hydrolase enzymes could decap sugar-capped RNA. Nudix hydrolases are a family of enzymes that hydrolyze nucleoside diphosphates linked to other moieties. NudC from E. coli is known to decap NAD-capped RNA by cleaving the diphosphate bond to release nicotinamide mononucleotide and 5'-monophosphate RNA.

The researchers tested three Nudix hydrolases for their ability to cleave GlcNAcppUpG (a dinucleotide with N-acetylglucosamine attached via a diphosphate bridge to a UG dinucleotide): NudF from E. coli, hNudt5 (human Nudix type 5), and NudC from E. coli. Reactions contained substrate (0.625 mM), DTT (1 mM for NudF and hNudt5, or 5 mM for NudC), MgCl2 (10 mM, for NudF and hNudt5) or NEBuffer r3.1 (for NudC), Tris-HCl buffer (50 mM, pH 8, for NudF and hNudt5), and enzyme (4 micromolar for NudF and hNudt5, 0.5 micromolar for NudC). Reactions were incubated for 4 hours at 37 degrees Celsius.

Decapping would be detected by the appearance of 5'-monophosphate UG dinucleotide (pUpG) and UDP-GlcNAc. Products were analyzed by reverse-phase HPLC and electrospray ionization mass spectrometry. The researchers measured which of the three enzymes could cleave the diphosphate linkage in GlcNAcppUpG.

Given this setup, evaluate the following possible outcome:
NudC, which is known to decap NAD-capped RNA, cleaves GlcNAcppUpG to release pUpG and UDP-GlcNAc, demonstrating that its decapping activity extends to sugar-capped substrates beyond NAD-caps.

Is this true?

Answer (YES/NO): NO